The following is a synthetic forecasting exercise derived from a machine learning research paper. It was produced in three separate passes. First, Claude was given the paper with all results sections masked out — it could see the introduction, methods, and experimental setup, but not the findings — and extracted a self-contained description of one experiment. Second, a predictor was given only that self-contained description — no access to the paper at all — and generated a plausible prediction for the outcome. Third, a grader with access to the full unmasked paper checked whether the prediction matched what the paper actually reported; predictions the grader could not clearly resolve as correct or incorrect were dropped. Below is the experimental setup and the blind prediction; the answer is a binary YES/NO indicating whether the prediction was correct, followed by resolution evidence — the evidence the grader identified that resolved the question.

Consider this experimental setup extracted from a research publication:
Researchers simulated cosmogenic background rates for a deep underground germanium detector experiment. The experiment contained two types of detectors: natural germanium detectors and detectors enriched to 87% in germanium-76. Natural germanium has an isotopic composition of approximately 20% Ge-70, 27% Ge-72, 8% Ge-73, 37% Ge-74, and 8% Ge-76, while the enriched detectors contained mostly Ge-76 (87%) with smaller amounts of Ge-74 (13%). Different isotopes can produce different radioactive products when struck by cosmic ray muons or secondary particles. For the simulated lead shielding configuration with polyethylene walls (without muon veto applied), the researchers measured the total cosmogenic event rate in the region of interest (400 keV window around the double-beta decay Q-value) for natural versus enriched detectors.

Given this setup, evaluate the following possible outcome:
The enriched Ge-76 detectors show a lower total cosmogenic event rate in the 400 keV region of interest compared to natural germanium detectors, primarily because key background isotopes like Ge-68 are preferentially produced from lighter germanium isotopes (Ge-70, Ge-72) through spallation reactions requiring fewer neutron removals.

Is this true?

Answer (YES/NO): YES